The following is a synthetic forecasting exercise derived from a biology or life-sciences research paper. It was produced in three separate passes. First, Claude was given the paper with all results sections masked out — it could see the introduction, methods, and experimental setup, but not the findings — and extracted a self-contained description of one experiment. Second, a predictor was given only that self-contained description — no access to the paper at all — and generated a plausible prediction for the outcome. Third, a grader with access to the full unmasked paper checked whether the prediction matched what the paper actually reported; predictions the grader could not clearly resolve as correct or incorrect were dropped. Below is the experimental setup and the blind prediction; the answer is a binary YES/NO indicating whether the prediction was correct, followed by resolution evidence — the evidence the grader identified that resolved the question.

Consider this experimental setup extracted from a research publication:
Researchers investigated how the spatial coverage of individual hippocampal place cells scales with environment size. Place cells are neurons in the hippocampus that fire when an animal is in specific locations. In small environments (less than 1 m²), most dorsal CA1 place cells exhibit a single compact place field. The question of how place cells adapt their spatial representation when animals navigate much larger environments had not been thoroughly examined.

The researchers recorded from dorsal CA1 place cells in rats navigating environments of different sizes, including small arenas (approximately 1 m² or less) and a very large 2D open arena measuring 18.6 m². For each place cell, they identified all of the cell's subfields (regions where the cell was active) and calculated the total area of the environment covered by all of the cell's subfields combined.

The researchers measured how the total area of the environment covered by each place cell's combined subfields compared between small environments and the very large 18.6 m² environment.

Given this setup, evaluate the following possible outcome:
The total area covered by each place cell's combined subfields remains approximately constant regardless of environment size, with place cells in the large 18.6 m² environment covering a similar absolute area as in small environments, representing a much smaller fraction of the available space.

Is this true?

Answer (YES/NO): NO